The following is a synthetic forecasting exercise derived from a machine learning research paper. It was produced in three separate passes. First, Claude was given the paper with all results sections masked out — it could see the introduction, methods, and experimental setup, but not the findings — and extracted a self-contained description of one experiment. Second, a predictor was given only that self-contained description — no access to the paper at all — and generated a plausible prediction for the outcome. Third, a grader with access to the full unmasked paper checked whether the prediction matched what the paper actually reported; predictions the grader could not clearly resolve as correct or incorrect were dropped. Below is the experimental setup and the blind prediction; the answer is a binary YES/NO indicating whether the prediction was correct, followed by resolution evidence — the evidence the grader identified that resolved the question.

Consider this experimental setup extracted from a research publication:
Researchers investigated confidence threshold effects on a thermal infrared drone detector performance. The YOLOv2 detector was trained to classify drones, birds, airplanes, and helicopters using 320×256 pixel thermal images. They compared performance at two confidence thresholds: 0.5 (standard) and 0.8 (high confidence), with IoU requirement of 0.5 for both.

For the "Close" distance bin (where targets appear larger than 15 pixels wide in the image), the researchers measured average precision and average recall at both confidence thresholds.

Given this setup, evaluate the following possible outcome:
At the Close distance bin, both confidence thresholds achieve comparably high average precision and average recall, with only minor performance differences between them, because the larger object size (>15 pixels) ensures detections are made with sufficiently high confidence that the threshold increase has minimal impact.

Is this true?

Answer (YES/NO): NO